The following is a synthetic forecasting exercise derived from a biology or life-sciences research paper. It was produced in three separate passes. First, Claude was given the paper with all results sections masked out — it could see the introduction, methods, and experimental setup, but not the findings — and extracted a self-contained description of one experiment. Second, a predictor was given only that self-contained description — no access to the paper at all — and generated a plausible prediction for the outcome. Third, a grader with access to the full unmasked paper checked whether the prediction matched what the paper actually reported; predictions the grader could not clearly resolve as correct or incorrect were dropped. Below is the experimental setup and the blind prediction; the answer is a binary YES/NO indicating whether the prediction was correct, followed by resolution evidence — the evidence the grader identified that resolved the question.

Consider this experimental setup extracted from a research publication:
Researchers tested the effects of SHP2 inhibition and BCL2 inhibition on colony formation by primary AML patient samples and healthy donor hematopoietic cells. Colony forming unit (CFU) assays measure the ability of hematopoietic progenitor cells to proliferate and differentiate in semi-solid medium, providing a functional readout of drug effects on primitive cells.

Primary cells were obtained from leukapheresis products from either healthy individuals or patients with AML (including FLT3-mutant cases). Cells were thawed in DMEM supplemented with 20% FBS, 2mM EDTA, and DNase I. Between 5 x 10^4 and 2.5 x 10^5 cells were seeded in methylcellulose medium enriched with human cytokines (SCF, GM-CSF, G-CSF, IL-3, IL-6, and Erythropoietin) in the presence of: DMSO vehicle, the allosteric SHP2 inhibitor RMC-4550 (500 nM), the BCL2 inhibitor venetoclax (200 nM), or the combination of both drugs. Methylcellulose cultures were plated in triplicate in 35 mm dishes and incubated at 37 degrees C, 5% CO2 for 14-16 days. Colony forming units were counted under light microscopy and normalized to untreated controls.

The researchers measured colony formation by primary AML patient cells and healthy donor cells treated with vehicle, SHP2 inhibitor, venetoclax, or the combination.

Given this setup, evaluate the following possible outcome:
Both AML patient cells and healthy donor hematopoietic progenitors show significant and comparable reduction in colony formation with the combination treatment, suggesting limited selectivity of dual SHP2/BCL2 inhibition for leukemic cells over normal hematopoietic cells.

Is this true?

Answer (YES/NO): NO